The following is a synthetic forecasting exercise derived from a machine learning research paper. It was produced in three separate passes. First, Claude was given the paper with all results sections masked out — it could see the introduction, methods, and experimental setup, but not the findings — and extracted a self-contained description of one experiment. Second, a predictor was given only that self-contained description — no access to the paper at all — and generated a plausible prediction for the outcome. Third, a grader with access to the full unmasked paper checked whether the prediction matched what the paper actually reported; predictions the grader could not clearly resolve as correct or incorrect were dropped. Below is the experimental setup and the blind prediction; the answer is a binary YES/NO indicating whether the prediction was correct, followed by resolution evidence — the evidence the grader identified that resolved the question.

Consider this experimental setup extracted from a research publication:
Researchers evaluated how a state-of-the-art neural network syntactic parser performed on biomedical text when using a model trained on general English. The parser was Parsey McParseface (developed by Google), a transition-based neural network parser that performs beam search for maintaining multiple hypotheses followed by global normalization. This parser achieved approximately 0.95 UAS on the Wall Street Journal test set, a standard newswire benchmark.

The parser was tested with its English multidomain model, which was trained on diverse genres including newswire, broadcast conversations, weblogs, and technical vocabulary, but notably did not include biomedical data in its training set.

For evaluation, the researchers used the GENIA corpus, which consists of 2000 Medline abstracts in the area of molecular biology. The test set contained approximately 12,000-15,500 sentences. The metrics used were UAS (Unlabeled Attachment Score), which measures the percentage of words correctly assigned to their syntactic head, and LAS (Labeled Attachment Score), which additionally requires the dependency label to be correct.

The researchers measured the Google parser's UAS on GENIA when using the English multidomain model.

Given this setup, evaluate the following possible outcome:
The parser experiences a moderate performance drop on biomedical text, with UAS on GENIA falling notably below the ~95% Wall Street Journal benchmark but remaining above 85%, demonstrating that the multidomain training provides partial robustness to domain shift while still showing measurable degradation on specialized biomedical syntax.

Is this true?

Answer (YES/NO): NO